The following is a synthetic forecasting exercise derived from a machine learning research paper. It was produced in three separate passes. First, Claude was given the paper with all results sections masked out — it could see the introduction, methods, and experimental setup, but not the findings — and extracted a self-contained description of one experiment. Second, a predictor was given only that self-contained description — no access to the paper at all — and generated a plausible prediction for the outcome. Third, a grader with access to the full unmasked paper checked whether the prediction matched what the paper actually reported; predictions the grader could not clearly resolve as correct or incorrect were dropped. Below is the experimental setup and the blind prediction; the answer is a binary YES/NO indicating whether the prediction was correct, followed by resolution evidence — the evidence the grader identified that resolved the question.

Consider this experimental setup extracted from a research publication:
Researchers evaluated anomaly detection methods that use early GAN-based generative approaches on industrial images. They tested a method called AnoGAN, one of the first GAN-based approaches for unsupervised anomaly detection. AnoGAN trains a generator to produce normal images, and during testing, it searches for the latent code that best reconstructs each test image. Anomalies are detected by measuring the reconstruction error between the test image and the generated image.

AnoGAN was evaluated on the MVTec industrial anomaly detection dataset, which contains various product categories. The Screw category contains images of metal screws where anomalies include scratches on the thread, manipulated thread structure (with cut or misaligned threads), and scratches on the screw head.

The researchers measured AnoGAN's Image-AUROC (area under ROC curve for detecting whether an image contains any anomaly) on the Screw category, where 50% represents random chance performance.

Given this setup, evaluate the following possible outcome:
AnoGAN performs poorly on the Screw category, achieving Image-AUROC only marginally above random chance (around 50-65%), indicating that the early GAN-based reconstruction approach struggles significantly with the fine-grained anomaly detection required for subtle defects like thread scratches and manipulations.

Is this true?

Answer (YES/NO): NO